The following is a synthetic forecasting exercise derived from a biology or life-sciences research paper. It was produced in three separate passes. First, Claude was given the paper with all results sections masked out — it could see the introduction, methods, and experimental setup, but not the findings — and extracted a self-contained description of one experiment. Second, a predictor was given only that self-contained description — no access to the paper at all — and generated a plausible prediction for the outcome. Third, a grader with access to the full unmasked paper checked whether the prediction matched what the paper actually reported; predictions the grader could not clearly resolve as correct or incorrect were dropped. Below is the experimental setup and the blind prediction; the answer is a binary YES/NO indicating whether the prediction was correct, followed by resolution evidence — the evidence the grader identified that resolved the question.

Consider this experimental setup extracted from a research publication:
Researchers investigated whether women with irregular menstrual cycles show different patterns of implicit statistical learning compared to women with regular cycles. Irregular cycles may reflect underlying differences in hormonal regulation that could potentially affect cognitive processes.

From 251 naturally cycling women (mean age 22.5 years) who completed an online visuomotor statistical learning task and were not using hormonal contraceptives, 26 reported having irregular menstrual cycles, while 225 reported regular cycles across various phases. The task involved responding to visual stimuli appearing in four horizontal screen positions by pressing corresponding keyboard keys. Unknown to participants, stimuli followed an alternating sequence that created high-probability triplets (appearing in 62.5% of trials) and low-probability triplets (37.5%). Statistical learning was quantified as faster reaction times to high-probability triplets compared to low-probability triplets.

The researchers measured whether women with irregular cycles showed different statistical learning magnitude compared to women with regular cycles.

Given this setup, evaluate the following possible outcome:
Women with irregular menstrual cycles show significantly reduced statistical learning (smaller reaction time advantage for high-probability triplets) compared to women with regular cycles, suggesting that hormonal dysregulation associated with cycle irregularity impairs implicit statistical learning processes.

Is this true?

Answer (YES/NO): NO